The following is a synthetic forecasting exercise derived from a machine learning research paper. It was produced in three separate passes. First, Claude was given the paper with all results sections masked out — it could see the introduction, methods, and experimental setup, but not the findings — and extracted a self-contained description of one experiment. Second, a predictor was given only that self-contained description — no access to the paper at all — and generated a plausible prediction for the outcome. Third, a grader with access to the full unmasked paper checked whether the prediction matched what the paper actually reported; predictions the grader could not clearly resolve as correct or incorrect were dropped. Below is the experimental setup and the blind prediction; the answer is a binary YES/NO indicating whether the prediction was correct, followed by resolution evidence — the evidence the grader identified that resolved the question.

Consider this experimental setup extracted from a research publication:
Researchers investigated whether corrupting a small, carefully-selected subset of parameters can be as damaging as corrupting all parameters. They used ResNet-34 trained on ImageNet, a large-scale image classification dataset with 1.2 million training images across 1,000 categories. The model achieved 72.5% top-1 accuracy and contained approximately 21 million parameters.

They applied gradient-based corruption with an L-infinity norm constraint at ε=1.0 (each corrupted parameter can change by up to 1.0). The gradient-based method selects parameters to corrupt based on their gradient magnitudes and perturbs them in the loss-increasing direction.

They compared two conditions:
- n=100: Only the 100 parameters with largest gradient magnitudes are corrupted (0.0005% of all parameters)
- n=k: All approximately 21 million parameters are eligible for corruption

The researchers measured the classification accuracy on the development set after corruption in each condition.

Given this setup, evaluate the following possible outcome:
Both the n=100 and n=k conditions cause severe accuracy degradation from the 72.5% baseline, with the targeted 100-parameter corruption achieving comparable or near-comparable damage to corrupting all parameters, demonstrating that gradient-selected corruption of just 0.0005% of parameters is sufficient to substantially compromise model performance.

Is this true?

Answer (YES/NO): YES